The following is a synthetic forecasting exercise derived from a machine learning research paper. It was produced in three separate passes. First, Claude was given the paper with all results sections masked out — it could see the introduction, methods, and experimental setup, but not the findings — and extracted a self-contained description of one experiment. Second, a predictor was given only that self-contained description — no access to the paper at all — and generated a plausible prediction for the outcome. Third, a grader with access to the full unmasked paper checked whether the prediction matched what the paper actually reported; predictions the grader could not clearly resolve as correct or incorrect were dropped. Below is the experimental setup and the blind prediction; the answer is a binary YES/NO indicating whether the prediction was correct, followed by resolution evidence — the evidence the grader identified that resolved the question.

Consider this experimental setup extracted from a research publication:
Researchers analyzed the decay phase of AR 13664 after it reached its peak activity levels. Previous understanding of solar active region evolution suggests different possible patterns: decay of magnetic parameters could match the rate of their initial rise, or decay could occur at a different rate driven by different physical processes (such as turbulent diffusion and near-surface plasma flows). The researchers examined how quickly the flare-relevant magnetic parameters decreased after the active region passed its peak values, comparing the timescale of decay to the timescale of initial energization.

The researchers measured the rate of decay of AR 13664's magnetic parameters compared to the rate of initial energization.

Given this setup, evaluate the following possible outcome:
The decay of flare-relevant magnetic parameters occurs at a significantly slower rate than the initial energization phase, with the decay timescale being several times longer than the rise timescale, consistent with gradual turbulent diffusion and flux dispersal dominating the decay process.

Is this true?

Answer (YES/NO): YES